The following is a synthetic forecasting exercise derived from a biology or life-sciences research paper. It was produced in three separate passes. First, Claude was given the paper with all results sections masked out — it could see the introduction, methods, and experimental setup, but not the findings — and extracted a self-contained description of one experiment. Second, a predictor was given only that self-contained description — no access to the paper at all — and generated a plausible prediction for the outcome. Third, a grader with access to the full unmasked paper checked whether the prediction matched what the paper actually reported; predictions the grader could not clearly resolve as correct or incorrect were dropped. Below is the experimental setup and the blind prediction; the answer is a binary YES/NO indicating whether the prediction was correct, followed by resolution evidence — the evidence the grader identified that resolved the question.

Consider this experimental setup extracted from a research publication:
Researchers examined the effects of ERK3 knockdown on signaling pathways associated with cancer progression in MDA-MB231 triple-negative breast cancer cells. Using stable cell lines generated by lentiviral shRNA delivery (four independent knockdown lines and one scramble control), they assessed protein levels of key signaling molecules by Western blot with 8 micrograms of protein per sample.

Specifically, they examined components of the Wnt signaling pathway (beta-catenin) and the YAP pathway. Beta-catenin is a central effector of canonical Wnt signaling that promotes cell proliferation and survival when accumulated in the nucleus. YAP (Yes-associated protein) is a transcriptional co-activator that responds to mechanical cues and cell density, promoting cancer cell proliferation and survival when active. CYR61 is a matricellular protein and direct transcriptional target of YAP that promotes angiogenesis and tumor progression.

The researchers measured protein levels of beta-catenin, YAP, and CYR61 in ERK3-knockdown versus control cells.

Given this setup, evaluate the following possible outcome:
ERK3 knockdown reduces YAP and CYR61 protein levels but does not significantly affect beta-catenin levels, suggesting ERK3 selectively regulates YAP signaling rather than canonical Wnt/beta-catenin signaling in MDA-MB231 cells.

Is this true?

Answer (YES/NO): NO